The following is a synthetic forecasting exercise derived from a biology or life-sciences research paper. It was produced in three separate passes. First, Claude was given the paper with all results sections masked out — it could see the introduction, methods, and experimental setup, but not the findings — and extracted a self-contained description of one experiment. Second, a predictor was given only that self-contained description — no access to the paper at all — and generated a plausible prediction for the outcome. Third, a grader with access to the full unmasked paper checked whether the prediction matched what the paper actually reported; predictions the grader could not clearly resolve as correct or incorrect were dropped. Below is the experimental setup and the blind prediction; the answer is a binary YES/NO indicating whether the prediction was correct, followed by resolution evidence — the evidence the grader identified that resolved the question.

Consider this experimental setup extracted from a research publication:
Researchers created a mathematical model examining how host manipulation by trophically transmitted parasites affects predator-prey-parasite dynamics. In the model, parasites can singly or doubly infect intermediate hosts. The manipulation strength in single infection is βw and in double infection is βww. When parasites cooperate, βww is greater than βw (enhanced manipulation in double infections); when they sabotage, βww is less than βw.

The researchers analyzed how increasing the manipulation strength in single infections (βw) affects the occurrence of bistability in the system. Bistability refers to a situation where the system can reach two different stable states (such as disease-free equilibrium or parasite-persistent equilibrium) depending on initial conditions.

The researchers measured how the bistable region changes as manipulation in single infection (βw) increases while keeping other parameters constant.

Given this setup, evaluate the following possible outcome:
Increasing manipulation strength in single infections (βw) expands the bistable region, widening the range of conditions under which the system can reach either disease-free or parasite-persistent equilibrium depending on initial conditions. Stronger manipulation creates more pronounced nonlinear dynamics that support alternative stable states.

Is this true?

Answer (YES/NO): NO